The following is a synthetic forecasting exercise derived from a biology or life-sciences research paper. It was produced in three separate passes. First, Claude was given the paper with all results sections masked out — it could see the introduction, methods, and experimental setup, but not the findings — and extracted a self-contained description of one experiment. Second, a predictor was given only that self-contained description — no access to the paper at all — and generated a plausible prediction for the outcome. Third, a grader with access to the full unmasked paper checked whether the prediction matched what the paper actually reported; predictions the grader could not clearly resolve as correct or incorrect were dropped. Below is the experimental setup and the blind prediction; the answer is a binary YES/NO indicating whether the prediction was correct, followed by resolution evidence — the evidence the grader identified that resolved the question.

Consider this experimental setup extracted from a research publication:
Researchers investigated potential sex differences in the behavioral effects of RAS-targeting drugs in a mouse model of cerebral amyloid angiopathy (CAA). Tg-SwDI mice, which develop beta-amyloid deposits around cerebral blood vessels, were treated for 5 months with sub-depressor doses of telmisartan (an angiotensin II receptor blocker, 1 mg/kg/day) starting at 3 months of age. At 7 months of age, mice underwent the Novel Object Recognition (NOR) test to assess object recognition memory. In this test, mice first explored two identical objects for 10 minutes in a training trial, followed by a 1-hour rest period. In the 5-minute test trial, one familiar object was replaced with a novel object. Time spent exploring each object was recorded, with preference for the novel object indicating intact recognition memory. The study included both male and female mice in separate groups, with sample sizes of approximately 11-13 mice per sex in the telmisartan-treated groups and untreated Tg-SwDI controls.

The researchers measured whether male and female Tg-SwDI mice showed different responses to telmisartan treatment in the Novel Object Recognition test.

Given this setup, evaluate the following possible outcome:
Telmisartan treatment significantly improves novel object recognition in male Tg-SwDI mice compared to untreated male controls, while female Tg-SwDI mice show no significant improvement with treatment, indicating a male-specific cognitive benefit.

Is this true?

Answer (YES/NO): NO